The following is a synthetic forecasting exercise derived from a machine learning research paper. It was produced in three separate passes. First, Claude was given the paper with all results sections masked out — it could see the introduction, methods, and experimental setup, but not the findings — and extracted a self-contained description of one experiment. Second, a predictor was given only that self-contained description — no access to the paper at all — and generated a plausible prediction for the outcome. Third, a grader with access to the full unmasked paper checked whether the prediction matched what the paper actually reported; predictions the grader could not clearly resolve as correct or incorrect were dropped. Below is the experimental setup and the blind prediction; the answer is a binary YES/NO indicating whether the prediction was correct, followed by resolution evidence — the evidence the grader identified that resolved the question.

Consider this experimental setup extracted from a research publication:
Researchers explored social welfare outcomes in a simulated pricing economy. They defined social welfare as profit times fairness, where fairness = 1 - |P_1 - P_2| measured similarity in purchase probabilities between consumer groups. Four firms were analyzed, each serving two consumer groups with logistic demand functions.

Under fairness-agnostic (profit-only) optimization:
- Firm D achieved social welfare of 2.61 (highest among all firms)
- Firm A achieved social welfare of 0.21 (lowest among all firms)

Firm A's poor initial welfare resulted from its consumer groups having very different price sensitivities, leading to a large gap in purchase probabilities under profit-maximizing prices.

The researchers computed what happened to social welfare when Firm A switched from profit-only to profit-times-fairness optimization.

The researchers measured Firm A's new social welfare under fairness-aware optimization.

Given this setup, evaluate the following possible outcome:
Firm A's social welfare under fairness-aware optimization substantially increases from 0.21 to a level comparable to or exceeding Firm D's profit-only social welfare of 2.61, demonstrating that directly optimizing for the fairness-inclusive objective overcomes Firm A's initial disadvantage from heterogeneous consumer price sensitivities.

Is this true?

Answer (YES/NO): NO